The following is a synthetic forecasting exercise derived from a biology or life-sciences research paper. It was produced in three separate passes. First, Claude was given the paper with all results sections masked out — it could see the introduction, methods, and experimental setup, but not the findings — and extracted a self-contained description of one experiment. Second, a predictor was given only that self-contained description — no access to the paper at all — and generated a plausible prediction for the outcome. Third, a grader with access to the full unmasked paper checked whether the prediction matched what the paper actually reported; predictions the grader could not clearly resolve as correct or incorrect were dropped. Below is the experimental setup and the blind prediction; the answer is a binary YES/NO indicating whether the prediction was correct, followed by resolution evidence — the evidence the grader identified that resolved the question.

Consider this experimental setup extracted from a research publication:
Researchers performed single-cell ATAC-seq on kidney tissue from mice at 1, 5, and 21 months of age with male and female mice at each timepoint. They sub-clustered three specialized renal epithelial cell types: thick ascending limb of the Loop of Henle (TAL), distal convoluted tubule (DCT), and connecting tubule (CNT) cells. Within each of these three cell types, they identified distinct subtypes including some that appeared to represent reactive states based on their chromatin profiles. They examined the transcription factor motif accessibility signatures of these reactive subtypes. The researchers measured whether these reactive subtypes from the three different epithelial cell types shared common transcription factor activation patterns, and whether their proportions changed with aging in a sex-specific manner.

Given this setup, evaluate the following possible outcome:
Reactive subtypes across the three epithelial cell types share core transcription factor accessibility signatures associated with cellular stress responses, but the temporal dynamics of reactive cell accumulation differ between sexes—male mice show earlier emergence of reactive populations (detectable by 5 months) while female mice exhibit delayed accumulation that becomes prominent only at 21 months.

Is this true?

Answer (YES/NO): NO